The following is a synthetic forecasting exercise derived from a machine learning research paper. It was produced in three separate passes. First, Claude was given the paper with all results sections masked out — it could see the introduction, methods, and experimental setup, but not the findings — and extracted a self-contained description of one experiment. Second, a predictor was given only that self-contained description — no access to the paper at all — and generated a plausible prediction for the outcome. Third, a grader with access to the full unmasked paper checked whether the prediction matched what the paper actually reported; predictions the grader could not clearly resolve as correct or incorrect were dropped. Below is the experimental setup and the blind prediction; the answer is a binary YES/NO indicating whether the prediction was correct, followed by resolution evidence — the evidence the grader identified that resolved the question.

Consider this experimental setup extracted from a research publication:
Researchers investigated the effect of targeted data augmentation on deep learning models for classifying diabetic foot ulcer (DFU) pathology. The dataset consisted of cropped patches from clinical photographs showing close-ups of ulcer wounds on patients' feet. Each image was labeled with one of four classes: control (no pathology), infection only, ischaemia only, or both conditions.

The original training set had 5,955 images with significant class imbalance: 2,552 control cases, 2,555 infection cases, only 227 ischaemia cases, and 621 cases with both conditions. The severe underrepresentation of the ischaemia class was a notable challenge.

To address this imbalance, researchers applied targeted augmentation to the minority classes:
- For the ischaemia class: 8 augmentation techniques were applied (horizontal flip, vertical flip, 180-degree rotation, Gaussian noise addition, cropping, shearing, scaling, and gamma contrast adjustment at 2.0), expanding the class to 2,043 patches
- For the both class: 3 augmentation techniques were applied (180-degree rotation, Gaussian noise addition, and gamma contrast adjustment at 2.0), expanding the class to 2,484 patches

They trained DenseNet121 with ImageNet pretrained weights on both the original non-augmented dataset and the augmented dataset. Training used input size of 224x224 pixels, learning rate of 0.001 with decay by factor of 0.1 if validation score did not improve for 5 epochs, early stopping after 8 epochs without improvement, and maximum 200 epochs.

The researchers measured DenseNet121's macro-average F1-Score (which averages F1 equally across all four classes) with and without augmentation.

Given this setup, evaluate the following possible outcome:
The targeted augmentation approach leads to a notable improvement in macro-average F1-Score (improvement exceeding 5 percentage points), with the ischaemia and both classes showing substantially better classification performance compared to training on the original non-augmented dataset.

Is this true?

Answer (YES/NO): NO